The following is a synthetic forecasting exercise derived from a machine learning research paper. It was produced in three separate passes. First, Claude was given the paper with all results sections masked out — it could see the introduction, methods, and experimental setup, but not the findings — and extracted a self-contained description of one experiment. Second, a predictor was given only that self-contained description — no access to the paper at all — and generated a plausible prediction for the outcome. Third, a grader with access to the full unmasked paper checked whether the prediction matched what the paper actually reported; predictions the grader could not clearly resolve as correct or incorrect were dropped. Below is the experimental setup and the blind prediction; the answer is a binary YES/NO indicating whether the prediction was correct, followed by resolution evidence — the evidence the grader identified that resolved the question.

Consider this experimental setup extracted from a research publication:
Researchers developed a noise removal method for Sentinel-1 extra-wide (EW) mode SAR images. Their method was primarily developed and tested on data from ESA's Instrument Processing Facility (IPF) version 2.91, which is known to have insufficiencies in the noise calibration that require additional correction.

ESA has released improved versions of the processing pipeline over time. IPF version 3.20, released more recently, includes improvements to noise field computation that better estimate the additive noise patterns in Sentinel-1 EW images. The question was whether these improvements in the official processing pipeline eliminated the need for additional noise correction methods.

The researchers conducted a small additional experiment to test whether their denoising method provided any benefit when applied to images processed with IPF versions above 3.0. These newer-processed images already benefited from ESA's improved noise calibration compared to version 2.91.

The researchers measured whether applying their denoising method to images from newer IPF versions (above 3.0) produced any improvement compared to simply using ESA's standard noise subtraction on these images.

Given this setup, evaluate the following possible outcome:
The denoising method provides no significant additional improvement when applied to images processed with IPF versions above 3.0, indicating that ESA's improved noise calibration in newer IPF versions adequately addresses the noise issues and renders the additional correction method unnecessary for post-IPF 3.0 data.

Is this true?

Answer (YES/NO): NO